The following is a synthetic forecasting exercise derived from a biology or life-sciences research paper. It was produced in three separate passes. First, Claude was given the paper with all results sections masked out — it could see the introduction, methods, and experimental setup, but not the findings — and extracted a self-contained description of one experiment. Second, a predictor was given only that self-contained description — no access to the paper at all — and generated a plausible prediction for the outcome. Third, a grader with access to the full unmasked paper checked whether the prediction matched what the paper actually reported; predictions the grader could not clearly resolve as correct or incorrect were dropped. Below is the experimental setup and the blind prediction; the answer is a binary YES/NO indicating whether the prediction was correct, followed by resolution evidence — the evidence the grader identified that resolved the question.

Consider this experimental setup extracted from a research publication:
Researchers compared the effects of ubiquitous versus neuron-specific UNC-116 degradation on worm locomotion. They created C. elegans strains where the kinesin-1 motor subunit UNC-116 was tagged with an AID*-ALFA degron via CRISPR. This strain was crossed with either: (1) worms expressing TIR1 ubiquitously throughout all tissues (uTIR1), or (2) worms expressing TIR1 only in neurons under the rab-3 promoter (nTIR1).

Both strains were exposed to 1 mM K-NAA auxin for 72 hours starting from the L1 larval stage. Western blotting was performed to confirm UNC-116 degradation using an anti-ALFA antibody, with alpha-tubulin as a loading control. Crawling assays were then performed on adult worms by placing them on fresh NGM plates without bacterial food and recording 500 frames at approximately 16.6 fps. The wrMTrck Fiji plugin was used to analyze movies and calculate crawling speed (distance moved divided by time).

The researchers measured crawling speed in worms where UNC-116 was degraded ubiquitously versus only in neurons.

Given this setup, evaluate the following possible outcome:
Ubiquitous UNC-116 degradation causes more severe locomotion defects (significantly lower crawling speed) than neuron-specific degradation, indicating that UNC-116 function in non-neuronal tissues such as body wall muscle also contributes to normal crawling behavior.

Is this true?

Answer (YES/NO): NO